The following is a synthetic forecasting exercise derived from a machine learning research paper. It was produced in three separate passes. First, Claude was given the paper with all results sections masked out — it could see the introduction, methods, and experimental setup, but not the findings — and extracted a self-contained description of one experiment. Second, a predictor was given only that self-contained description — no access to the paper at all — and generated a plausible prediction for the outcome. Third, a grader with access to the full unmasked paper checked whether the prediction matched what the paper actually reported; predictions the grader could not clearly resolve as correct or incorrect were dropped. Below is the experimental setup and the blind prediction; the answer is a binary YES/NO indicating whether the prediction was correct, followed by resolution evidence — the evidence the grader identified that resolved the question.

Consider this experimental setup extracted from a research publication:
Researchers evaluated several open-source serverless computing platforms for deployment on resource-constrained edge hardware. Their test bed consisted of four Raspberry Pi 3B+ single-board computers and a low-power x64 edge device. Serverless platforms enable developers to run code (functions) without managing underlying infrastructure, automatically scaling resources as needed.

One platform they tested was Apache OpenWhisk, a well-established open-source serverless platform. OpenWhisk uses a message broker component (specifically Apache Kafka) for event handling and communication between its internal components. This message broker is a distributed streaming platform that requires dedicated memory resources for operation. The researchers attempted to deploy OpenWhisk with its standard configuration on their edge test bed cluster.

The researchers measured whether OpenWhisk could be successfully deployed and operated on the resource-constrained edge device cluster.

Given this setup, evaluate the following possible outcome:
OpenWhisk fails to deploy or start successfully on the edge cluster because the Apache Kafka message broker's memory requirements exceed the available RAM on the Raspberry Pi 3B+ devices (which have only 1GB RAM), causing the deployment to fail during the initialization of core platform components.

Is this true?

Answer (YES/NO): YES